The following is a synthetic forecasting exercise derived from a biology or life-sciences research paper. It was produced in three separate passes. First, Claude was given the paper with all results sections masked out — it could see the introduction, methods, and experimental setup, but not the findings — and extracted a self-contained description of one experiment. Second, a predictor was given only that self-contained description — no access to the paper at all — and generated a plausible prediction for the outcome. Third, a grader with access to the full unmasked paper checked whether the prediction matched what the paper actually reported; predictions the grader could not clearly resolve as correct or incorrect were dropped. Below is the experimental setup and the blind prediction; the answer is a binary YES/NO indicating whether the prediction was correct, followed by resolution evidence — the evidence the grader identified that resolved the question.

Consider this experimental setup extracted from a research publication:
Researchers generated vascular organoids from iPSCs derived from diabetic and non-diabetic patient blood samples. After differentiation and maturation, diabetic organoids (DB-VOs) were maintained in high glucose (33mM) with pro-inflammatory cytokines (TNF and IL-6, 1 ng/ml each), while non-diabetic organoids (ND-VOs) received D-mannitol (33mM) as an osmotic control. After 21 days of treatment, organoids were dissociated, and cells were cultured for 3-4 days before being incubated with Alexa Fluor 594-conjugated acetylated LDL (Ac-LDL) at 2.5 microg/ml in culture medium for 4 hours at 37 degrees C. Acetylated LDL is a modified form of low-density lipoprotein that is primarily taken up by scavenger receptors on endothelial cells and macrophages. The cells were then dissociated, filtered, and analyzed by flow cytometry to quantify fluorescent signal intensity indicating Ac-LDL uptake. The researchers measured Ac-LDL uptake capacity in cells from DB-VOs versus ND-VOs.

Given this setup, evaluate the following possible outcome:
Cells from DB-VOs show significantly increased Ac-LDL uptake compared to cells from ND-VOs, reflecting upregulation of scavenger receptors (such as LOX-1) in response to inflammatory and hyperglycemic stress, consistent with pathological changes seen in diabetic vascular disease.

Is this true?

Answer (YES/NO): YES